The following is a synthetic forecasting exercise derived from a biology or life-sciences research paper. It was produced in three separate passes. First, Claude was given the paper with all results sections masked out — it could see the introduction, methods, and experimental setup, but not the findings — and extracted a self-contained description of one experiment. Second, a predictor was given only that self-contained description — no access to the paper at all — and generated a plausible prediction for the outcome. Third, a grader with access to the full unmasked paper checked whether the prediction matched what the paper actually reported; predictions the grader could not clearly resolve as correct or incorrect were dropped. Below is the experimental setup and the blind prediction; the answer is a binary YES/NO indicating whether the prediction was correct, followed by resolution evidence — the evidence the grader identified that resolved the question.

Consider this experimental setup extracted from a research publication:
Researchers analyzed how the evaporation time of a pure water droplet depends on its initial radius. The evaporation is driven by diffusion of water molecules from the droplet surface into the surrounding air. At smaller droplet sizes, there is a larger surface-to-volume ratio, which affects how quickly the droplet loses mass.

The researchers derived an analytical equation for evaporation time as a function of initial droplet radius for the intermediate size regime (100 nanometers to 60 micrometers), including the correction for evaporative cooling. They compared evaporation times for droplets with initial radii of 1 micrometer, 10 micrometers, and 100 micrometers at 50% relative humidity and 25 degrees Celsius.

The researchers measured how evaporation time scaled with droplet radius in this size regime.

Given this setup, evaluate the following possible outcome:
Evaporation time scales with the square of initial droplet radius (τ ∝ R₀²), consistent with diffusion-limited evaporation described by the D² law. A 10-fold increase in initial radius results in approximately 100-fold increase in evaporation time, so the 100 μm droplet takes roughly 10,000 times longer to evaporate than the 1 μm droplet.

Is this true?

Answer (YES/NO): YES